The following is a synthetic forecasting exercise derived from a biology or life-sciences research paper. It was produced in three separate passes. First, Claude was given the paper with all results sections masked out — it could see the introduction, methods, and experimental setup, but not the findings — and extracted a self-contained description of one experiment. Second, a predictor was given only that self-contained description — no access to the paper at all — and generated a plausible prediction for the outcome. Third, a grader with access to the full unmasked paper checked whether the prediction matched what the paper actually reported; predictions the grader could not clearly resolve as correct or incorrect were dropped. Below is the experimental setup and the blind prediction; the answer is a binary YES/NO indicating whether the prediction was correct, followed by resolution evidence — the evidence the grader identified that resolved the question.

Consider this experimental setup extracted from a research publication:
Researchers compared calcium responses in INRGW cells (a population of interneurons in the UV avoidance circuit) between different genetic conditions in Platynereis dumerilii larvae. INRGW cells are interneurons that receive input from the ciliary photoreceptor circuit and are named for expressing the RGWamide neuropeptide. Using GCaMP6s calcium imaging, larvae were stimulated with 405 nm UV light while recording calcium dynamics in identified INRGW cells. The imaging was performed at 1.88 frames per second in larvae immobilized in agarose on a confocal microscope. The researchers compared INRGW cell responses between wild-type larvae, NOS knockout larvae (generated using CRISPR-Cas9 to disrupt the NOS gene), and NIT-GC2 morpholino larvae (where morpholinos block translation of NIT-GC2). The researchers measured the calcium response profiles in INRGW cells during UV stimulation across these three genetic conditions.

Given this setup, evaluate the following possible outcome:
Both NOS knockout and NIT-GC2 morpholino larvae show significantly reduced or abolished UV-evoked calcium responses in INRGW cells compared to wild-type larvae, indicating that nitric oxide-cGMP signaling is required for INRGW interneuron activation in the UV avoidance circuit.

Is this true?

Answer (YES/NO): NO